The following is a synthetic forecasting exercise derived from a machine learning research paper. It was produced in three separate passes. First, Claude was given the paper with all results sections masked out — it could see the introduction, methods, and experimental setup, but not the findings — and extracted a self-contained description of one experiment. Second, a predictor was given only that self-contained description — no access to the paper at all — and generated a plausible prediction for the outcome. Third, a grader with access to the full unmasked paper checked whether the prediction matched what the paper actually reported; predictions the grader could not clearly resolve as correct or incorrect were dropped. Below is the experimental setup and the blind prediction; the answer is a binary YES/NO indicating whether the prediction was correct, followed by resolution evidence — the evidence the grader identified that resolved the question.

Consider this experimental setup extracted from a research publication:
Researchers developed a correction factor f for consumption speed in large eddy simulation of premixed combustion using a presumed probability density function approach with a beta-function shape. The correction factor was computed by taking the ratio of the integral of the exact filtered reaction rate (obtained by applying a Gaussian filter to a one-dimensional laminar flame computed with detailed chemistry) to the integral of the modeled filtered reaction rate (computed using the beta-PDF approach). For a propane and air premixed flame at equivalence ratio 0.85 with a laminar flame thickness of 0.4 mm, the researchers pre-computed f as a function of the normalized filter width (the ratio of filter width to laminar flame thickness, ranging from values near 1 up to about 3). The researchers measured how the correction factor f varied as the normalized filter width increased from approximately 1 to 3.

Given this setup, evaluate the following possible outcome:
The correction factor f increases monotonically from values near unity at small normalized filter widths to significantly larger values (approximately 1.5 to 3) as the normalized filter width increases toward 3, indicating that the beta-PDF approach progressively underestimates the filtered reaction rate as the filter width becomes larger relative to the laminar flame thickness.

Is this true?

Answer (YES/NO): NO